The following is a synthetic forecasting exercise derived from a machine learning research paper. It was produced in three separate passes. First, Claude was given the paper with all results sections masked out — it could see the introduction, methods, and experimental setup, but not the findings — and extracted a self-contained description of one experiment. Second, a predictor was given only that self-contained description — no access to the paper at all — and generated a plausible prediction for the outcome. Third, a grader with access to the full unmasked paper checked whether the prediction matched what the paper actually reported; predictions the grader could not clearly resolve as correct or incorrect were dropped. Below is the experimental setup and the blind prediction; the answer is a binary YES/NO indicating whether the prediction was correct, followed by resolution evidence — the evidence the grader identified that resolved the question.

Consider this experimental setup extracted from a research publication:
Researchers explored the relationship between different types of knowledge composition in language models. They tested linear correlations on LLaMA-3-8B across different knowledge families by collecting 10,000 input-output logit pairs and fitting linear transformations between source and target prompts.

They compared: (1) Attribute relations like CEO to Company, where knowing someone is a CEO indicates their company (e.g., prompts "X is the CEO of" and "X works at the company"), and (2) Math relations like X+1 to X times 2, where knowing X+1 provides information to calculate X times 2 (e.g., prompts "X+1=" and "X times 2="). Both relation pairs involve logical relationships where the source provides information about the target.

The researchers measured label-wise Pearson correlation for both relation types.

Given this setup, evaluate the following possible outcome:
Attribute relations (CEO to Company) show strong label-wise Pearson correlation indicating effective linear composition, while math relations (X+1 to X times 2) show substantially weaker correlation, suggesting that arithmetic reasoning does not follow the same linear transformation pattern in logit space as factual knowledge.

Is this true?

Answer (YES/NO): NO